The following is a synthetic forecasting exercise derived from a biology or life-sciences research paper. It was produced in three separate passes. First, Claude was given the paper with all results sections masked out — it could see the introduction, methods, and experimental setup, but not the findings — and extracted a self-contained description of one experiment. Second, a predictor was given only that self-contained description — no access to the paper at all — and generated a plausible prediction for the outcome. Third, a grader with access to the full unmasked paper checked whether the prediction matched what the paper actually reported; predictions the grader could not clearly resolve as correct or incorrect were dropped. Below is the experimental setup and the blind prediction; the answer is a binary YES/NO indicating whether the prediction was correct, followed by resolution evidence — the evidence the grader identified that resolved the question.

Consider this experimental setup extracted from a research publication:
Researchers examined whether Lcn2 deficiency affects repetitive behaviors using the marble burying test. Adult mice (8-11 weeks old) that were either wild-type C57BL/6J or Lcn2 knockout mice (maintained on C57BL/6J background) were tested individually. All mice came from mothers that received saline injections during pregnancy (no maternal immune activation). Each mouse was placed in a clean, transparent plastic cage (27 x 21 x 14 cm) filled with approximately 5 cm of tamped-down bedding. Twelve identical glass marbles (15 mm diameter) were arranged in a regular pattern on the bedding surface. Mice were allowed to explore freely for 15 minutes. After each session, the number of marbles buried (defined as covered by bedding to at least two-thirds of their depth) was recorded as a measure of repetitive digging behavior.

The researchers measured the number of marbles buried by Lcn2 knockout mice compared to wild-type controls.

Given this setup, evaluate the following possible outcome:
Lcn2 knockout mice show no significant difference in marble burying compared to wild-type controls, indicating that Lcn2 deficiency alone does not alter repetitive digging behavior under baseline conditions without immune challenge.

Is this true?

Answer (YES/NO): NO